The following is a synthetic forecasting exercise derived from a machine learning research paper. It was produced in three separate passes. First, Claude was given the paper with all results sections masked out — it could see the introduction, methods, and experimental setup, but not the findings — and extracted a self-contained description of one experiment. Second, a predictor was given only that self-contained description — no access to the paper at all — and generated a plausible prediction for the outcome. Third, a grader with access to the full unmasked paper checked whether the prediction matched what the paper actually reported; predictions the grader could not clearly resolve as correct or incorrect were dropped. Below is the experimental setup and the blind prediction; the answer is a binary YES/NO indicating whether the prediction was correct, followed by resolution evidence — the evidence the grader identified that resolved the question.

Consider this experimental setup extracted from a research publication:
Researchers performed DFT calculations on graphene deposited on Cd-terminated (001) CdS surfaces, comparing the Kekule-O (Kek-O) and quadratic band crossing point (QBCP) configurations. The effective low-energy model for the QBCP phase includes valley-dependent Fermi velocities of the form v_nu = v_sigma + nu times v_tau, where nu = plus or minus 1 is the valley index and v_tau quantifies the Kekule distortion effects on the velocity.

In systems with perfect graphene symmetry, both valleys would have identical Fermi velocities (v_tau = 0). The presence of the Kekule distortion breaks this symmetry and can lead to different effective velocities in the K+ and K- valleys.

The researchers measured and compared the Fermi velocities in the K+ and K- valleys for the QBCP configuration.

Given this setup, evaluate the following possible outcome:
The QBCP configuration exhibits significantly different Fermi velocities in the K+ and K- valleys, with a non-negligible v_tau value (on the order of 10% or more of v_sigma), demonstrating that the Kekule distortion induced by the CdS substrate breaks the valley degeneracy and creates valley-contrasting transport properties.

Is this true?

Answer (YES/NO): NO